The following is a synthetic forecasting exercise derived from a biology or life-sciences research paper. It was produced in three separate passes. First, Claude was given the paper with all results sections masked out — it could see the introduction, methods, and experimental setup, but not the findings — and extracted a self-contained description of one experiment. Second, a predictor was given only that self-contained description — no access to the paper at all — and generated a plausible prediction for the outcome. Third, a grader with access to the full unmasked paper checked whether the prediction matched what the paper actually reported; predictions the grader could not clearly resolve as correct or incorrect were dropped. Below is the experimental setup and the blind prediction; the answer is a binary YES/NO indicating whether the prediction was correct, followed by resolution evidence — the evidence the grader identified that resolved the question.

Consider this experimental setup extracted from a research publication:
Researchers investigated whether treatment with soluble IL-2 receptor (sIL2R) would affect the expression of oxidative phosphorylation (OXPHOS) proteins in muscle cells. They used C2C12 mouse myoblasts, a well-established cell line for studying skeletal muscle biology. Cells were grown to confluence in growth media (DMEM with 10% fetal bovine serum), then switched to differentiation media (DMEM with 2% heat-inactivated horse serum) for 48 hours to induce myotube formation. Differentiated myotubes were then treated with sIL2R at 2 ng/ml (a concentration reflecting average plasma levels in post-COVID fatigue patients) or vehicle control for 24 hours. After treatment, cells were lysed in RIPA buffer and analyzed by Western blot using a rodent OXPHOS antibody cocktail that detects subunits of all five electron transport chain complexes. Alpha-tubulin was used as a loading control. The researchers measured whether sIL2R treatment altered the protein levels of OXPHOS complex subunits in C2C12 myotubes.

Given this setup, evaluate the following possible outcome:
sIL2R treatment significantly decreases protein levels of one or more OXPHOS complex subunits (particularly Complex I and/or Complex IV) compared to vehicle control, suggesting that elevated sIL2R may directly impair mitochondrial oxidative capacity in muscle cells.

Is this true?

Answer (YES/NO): NO